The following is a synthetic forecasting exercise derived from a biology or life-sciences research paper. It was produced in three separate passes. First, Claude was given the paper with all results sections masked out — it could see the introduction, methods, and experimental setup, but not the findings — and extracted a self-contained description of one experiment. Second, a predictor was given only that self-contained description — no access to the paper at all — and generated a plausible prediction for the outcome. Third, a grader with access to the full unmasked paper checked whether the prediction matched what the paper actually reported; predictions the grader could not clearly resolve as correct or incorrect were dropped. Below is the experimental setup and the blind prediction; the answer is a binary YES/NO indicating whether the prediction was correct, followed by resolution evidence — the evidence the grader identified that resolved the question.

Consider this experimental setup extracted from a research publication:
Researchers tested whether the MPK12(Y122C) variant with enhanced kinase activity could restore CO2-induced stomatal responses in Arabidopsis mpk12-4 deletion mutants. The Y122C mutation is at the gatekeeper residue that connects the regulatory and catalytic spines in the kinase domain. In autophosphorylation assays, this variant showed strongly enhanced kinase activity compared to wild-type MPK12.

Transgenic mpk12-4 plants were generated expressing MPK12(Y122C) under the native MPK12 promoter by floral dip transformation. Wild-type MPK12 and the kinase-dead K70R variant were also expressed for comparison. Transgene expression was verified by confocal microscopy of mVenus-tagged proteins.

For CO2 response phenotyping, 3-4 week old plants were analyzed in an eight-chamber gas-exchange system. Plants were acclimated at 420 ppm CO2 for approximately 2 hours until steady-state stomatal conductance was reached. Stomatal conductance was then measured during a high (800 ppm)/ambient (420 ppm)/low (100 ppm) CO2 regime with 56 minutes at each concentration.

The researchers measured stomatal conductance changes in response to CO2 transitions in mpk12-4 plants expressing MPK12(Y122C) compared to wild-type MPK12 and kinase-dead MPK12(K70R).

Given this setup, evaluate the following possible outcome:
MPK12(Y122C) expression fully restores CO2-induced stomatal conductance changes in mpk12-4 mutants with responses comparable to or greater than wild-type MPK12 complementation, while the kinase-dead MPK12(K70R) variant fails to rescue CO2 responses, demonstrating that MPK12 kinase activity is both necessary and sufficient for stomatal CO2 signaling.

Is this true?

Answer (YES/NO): NO